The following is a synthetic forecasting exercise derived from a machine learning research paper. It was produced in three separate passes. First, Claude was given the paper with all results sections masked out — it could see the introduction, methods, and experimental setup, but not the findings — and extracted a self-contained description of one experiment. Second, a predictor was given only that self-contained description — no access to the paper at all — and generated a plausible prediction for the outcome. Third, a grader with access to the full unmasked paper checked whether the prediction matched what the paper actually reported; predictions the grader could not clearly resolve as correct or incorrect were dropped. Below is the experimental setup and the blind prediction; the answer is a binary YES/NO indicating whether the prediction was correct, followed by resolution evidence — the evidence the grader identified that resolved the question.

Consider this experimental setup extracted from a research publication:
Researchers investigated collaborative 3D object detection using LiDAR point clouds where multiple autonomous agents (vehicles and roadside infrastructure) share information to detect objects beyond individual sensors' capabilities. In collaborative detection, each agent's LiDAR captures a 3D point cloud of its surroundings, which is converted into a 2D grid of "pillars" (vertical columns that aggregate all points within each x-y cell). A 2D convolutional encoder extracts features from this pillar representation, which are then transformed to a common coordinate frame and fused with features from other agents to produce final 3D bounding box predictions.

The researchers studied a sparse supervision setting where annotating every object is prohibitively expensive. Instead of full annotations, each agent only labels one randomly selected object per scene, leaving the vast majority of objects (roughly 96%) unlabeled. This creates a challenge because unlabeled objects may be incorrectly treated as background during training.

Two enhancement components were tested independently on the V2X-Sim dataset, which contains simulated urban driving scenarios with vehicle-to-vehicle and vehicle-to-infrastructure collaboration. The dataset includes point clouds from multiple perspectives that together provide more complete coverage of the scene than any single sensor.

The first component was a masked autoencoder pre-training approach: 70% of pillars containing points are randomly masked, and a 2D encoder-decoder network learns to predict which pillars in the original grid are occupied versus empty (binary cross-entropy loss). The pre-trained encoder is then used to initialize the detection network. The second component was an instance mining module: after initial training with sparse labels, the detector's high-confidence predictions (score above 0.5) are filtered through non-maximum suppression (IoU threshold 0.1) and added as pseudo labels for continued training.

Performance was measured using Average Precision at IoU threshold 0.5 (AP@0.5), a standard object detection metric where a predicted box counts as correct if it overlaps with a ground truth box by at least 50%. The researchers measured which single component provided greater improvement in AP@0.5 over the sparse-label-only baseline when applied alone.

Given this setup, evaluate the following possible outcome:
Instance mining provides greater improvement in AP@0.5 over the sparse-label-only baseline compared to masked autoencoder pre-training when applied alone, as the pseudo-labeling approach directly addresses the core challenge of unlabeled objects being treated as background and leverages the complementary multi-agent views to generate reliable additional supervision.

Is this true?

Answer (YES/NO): NO